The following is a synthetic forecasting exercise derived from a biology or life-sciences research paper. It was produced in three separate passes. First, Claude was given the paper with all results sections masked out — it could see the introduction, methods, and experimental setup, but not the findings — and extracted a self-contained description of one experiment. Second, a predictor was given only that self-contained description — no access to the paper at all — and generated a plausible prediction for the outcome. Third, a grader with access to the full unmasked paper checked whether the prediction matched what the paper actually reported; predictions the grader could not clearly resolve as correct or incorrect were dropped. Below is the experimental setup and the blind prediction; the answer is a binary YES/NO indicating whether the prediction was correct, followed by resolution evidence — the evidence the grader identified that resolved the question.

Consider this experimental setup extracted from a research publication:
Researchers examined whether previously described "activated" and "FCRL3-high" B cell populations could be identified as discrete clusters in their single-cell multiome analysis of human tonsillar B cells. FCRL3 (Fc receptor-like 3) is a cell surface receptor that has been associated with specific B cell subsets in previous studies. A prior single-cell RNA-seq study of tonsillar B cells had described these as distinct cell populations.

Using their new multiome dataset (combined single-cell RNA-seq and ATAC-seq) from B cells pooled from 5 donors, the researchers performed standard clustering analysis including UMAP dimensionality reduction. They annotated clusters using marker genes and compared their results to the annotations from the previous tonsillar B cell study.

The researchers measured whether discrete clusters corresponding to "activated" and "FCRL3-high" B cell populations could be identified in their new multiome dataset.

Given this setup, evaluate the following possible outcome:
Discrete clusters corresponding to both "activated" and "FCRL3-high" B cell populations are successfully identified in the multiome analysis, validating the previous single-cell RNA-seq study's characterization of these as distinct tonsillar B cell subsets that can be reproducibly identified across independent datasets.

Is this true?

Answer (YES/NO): NO